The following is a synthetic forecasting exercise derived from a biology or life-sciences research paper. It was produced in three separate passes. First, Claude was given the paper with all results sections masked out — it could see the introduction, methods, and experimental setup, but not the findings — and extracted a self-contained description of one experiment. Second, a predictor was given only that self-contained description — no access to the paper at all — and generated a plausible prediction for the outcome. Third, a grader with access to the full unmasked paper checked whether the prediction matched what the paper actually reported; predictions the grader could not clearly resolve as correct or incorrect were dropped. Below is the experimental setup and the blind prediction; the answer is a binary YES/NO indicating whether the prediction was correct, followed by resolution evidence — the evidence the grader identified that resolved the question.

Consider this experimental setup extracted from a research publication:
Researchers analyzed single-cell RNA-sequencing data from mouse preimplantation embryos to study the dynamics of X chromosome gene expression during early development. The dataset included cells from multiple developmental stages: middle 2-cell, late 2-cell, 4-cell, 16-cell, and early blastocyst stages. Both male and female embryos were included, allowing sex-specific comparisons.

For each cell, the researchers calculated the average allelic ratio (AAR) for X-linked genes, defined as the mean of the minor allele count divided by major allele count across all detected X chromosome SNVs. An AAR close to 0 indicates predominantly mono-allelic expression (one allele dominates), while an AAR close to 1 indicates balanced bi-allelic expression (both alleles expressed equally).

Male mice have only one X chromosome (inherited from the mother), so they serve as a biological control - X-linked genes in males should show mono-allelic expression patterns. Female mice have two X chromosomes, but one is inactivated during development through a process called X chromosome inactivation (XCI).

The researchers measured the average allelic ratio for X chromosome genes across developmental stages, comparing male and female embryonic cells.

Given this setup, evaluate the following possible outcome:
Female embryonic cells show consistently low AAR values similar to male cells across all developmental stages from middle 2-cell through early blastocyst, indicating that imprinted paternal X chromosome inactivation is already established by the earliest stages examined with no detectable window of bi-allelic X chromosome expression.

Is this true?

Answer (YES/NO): NO